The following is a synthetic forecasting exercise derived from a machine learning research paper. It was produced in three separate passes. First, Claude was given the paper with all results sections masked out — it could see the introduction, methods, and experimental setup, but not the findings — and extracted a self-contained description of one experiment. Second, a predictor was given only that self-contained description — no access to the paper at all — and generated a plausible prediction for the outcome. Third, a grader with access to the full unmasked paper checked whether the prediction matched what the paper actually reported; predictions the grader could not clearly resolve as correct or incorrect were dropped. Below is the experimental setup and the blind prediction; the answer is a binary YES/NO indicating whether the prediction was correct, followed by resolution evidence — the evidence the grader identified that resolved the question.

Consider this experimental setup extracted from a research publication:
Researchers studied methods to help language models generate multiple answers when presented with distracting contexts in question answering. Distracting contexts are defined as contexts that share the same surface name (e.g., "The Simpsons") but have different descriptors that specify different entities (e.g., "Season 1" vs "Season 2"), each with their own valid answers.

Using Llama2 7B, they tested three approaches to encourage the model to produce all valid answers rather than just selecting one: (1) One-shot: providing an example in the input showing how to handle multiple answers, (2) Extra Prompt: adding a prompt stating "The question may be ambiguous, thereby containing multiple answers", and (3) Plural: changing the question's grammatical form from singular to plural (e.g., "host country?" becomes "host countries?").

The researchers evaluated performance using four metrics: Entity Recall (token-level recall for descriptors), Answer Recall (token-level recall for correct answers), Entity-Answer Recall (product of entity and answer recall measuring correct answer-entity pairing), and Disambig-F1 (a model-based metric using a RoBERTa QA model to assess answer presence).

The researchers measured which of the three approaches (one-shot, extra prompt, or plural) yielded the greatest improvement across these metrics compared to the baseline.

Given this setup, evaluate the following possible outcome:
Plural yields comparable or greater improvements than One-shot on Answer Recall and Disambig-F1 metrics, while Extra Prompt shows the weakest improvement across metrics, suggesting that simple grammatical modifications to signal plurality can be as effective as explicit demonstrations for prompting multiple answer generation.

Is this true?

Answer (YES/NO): NO